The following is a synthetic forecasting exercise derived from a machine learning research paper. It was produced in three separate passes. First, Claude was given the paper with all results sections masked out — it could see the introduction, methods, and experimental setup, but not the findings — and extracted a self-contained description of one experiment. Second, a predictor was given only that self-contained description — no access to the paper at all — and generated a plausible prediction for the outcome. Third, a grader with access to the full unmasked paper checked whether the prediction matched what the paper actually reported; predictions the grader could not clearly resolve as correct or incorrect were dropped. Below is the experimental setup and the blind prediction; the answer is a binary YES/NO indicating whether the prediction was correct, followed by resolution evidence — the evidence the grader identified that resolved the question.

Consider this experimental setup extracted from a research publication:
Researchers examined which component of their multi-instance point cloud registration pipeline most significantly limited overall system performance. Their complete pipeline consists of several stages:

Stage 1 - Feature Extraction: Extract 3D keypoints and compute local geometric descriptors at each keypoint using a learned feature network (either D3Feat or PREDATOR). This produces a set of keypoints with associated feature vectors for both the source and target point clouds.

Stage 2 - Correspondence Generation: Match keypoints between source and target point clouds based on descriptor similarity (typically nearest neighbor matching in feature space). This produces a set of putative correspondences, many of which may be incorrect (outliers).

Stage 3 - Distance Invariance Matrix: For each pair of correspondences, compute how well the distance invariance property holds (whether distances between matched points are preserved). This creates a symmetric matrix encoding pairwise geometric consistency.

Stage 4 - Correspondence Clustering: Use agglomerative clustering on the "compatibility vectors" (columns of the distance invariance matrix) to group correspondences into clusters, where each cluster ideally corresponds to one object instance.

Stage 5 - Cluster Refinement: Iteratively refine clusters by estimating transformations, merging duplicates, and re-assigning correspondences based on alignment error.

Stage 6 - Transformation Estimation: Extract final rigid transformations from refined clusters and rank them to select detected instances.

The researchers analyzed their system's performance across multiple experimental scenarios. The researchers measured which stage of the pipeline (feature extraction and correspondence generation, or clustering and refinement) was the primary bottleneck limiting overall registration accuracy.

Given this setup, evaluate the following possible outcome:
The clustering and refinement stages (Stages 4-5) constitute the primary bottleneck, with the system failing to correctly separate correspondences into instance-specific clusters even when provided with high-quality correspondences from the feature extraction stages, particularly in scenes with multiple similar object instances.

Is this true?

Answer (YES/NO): NO